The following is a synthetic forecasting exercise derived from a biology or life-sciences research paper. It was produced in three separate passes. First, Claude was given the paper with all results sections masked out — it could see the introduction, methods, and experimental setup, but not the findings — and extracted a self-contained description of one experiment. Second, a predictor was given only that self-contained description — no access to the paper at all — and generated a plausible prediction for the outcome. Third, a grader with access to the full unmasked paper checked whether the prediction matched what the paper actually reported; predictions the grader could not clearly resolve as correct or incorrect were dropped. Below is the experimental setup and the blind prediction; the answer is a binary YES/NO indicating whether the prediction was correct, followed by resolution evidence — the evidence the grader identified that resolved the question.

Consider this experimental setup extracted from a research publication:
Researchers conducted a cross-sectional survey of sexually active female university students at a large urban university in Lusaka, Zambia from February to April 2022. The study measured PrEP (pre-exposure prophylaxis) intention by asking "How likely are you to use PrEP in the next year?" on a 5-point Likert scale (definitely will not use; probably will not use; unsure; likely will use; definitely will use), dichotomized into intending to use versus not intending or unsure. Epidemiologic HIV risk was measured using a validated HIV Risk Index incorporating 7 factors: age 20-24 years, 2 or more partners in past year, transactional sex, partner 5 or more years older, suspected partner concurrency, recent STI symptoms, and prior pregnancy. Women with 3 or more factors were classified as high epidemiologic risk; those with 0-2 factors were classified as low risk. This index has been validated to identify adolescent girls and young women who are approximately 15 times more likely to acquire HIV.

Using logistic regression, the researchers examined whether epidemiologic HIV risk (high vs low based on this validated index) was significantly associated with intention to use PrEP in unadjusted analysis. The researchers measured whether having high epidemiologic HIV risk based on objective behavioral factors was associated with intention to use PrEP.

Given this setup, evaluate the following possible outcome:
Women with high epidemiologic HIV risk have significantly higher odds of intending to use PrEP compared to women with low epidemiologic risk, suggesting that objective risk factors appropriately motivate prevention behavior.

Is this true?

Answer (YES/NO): YES